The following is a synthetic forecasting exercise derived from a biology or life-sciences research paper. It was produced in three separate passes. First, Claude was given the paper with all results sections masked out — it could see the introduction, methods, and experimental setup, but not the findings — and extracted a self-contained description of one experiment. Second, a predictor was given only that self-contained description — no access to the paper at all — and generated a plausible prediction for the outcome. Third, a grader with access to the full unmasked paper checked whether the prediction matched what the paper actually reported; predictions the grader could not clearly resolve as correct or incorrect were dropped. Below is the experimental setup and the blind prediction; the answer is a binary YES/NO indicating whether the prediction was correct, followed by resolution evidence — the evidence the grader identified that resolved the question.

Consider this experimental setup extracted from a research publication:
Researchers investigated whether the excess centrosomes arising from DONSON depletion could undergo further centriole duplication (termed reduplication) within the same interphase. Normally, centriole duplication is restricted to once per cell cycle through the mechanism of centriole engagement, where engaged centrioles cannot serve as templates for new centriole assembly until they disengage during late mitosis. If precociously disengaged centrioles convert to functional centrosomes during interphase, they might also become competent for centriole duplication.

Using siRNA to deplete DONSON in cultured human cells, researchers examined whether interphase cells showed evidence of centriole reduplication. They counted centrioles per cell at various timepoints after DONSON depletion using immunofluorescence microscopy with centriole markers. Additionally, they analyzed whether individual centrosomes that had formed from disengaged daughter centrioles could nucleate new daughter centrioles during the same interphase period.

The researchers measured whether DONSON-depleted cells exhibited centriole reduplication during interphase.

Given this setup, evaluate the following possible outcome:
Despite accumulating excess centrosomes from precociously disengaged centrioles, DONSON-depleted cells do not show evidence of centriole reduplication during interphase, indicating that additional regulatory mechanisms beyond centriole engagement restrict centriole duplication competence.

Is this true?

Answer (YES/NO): NO